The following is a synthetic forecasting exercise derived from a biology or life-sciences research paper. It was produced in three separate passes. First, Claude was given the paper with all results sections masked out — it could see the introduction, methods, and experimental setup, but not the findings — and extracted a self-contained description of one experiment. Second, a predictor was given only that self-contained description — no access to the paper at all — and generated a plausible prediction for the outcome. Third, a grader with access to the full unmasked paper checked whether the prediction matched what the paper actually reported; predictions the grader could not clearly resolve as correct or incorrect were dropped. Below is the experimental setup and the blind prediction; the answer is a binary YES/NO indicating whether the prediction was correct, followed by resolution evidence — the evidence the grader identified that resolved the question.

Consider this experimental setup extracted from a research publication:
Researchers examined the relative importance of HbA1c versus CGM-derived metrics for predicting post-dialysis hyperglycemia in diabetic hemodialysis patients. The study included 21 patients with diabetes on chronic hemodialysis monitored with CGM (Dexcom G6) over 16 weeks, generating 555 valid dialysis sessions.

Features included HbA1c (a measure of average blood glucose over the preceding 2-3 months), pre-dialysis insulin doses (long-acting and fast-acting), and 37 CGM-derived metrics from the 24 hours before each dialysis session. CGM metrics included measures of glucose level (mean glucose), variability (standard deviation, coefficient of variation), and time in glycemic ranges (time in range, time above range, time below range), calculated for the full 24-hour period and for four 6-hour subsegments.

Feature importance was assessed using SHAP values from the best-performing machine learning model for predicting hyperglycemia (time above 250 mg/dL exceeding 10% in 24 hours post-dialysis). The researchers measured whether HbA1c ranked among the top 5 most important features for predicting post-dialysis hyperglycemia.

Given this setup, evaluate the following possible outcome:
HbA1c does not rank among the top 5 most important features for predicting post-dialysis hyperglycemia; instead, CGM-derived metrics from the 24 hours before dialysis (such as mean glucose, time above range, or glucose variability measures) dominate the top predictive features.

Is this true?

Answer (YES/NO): NO